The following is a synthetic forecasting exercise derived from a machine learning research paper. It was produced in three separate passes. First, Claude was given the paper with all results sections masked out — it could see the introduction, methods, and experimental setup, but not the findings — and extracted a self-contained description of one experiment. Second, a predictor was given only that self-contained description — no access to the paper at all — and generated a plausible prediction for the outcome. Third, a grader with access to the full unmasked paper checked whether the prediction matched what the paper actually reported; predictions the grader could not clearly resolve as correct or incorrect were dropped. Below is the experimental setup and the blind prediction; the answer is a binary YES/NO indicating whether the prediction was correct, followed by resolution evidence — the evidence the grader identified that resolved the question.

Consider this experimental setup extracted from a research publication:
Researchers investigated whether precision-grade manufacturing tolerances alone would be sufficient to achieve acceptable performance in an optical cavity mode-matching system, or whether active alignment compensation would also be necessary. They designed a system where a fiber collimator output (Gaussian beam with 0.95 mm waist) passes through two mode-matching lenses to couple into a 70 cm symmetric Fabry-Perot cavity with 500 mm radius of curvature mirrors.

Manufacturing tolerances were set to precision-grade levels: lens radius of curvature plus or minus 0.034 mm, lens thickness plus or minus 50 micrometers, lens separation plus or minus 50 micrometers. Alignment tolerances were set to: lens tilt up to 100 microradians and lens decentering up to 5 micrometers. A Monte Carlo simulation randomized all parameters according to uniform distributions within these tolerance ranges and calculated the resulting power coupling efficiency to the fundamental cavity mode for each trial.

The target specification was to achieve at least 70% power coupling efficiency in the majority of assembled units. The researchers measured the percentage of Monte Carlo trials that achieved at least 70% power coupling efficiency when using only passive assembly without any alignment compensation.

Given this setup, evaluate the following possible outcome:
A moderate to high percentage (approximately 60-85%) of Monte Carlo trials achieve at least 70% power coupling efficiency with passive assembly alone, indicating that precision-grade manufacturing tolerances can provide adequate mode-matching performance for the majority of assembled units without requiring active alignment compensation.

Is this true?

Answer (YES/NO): NO